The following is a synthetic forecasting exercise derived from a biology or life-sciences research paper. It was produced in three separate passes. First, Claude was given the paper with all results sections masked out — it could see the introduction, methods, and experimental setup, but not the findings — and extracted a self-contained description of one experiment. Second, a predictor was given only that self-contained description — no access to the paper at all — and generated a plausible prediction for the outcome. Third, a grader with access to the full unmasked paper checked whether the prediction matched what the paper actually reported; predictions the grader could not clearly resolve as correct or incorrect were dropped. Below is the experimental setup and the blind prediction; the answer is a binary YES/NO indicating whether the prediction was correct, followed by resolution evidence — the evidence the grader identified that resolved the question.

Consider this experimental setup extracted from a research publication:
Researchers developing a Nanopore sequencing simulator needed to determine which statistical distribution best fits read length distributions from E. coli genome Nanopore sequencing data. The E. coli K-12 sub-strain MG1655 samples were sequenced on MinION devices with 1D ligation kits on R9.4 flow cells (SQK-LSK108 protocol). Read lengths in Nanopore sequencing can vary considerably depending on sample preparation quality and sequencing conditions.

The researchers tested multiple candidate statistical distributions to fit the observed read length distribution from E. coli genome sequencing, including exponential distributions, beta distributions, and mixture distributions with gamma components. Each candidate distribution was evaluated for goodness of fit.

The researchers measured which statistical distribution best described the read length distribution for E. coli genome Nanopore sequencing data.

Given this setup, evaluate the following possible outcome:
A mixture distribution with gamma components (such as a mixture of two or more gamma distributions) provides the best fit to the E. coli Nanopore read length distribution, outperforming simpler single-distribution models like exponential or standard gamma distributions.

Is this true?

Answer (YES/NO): NO